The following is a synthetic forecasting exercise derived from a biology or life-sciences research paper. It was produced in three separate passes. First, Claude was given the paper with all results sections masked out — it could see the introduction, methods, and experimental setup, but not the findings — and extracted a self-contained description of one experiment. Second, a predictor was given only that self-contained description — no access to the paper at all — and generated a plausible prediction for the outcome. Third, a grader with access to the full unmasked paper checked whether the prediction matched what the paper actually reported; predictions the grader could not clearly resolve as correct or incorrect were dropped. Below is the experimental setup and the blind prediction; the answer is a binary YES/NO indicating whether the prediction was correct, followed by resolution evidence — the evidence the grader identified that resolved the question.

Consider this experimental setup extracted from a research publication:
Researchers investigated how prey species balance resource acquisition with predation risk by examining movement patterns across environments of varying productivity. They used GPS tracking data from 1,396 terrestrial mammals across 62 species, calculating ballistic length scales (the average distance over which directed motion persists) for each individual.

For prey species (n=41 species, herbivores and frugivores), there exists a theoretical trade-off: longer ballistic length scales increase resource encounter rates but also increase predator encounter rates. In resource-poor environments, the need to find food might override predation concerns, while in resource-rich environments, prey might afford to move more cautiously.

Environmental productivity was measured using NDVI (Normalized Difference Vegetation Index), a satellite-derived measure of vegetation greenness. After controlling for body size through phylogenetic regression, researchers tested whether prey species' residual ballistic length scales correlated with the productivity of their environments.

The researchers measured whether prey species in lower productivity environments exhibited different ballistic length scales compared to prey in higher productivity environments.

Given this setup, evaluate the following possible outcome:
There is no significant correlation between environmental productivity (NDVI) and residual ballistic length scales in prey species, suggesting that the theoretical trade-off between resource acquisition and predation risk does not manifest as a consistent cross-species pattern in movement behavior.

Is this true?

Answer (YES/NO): NO